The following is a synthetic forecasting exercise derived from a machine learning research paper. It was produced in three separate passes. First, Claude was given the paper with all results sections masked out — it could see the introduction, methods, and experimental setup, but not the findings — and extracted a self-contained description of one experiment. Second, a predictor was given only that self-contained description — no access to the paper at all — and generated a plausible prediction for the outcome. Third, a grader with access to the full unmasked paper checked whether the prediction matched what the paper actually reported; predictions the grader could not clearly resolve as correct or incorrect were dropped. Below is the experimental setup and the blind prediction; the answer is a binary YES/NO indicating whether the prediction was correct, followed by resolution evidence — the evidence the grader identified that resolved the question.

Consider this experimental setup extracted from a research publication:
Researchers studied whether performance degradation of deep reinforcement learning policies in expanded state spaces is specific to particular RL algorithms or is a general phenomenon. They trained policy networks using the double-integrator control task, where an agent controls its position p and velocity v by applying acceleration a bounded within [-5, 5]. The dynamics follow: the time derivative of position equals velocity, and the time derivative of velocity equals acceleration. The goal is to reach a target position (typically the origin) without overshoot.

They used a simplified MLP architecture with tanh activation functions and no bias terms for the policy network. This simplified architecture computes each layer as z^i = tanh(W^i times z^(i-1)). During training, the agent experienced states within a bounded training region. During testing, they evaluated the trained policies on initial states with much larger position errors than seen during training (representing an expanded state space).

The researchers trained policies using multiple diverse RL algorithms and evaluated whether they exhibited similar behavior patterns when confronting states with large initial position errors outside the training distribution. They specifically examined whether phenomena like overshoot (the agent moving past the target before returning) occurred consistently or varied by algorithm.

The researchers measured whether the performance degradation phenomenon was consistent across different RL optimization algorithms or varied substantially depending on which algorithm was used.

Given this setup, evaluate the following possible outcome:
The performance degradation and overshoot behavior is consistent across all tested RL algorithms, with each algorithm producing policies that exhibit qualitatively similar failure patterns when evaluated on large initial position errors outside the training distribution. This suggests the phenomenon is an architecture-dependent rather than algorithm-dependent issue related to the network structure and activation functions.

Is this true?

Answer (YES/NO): YES